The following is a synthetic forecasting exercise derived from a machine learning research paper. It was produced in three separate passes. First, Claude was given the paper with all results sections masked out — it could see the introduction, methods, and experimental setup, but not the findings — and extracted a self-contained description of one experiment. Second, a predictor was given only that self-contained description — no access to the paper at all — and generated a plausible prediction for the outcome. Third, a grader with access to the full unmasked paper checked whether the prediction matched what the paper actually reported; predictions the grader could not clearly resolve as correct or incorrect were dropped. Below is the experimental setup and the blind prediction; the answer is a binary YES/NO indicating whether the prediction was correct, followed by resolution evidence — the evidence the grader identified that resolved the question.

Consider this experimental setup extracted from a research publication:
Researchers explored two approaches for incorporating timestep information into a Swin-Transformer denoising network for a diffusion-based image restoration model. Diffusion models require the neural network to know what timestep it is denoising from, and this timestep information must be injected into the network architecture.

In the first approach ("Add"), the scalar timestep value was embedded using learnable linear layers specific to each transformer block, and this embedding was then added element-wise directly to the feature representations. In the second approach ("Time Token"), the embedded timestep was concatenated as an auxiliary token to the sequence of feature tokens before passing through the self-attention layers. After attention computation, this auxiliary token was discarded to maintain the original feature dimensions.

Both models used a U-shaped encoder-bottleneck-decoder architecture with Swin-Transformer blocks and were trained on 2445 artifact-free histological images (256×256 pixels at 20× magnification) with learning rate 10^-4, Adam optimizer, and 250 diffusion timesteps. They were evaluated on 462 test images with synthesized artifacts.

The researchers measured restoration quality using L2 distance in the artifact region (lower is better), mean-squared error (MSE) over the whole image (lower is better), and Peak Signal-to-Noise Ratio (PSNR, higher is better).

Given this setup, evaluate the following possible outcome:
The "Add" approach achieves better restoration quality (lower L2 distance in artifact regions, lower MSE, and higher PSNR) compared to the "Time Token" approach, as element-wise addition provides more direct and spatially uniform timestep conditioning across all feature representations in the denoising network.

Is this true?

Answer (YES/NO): NO